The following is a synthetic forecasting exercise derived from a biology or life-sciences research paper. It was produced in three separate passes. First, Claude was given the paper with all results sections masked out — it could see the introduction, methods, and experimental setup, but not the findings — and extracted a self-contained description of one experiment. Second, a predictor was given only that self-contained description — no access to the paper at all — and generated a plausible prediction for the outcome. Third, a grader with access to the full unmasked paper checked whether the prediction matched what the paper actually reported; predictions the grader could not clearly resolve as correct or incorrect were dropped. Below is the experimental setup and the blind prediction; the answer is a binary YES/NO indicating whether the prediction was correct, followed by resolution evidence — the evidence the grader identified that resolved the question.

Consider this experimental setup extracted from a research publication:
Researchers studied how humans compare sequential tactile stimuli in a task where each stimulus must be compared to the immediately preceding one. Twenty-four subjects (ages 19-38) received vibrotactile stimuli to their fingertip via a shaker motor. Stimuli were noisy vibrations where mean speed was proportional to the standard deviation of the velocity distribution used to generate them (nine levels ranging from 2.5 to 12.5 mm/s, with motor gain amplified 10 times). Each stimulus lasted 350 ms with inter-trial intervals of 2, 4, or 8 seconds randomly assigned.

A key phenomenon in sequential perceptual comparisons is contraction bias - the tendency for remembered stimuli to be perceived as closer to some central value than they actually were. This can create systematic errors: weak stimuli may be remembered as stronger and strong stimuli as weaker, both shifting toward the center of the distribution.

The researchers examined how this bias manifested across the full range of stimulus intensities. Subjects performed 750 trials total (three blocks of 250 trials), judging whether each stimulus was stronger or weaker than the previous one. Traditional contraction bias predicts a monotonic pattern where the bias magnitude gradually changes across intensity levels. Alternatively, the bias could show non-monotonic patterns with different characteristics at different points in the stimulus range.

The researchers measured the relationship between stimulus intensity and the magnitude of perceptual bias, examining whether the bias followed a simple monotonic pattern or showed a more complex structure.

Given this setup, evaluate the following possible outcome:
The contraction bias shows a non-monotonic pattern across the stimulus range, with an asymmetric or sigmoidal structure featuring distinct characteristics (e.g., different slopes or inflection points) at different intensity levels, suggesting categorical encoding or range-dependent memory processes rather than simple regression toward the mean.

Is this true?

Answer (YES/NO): YES